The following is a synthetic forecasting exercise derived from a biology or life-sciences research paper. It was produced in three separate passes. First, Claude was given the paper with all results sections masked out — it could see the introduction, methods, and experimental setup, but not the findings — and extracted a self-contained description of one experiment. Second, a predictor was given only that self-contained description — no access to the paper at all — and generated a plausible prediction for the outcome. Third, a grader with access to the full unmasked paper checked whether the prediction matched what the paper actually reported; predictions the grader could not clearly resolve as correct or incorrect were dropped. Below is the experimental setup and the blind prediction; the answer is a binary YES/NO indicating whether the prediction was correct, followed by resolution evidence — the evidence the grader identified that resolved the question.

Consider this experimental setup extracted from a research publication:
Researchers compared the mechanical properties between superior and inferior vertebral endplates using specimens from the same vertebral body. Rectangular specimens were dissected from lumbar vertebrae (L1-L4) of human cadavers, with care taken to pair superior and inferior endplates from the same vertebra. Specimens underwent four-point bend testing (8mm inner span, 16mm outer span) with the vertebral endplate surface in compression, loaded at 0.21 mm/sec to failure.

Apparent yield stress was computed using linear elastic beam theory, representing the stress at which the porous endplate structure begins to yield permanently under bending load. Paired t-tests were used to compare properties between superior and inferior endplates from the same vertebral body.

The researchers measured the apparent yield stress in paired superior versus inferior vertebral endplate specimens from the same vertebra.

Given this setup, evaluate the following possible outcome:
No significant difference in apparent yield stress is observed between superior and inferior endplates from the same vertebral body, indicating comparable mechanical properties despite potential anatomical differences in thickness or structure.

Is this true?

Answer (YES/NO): YES